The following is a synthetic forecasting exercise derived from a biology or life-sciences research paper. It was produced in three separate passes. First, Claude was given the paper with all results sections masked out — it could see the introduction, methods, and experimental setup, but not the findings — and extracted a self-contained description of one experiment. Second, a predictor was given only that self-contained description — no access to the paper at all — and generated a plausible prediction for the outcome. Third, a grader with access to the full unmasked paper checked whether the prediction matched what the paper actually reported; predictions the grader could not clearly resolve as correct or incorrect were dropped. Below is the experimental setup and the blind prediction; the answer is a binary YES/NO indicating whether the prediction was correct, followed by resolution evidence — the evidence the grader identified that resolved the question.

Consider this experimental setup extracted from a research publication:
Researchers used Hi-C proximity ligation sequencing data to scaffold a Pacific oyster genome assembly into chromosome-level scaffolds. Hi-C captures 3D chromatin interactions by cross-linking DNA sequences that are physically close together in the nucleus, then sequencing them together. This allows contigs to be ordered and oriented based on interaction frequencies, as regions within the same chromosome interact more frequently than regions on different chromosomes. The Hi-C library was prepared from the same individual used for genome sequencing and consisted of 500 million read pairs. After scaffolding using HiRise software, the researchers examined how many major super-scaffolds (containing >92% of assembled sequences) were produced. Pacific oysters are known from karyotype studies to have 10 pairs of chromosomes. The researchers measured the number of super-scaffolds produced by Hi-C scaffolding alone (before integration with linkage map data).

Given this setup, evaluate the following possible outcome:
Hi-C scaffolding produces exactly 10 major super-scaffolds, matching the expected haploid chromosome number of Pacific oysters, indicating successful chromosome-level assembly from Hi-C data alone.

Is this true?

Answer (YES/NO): NO